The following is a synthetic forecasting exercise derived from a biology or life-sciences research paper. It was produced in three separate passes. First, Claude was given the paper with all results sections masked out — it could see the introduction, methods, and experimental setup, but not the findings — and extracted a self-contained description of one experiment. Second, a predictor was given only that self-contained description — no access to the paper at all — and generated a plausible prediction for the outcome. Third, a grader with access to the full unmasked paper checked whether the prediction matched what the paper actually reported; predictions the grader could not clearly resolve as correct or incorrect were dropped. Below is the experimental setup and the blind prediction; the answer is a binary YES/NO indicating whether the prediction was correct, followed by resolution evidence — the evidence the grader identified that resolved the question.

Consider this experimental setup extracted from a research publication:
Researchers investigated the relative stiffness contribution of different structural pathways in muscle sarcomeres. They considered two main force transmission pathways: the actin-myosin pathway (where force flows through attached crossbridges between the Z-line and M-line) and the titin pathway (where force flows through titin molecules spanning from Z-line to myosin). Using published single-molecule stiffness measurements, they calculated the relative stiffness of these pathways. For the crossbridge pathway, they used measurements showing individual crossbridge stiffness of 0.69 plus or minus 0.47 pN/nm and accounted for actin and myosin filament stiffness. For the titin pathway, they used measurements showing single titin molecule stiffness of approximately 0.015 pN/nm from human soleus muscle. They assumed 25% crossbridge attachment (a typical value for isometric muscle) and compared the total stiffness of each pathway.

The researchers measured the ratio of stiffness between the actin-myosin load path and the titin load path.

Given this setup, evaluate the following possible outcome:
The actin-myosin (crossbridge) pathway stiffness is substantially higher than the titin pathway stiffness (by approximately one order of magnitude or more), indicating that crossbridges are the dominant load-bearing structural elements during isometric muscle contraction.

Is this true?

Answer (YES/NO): YES